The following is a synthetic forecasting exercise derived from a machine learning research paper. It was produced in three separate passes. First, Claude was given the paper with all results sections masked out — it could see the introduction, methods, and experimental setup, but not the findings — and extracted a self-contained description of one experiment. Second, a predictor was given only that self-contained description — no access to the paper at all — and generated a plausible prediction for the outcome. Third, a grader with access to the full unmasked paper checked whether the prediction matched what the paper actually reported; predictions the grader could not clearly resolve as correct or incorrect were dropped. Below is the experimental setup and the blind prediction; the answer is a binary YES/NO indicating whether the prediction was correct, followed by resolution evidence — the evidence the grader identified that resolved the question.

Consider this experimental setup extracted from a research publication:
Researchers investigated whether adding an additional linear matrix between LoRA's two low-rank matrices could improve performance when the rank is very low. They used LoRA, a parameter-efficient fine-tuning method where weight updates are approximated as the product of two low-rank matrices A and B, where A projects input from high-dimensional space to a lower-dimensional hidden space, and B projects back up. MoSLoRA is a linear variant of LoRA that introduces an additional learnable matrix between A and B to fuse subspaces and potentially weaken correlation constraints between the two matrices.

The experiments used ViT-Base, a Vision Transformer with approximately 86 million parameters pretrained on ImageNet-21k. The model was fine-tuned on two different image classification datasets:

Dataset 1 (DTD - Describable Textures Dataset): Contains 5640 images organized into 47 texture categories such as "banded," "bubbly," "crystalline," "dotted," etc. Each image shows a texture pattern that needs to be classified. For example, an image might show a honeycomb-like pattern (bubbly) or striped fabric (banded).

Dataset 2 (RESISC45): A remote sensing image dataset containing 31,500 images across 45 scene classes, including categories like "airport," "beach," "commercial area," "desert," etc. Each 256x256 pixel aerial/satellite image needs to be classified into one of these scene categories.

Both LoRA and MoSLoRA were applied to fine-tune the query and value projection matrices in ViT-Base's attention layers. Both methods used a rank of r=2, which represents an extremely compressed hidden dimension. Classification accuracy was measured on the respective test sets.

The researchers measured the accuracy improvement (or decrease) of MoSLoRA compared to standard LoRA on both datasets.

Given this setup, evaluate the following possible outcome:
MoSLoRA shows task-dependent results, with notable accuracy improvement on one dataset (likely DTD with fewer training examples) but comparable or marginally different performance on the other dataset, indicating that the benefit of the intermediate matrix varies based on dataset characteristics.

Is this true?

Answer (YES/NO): YES